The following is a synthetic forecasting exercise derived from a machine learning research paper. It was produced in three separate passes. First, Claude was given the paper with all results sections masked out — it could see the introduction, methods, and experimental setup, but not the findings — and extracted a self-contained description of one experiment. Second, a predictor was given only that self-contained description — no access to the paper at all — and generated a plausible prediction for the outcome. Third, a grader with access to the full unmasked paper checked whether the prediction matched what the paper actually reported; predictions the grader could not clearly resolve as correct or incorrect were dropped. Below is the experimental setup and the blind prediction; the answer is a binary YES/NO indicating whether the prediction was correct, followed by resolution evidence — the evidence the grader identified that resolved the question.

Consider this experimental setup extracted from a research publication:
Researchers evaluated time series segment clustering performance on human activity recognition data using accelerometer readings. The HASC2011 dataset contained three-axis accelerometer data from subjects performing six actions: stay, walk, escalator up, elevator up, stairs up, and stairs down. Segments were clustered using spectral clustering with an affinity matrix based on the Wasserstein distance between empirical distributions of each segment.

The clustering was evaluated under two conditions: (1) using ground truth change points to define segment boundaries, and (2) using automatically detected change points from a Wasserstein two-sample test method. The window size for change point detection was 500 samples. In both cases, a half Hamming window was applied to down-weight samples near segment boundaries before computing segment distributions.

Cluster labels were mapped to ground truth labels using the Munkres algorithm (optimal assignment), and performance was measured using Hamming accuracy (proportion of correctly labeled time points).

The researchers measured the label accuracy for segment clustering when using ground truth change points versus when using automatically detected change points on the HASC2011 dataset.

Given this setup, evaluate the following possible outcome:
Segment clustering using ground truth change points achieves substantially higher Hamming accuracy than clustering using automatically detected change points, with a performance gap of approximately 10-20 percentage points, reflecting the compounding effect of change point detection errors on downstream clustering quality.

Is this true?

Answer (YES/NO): NO